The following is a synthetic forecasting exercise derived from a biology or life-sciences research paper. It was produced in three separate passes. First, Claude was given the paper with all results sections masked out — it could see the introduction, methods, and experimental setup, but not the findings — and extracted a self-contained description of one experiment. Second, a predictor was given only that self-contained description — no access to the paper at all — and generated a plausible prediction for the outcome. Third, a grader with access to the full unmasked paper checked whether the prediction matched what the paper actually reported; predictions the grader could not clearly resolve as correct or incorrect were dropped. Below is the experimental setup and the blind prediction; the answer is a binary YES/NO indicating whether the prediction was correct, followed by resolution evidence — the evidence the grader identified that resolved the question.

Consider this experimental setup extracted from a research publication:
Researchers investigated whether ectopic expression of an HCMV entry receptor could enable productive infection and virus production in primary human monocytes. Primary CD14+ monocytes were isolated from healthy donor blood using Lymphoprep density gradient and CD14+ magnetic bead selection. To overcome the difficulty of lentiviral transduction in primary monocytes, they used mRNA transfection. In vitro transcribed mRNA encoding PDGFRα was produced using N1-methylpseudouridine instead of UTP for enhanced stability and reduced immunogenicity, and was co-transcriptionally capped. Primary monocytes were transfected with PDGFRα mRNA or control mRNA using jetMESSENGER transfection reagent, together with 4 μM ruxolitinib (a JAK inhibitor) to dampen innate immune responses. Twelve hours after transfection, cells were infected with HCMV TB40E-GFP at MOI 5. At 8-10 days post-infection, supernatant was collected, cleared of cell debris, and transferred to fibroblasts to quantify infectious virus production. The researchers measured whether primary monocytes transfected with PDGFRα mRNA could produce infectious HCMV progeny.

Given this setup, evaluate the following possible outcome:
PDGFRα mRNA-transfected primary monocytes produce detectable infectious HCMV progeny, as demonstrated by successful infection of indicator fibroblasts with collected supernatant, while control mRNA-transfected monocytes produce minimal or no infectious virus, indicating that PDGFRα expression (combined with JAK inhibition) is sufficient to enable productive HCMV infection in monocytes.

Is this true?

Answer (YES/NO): NO